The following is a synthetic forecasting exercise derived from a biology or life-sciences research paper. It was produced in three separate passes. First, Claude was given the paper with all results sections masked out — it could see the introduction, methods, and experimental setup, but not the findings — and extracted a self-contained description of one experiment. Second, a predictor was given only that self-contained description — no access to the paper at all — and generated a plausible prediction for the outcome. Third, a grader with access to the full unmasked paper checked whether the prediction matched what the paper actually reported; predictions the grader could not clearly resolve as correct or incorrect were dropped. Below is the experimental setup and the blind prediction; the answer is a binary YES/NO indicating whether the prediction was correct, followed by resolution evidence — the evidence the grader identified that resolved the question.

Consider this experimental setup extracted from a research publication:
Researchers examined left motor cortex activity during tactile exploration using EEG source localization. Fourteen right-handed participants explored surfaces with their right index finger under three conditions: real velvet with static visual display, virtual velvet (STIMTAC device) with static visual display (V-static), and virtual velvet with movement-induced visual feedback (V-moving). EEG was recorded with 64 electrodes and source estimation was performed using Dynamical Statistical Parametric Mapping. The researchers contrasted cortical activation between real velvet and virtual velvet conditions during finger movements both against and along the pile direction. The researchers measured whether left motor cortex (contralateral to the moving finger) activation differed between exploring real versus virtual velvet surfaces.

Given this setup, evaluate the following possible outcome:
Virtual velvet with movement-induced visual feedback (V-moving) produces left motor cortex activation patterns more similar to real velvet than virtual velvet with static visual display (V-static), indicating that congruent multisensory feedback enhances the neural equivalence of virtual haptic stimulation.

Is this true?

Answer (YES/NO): NO